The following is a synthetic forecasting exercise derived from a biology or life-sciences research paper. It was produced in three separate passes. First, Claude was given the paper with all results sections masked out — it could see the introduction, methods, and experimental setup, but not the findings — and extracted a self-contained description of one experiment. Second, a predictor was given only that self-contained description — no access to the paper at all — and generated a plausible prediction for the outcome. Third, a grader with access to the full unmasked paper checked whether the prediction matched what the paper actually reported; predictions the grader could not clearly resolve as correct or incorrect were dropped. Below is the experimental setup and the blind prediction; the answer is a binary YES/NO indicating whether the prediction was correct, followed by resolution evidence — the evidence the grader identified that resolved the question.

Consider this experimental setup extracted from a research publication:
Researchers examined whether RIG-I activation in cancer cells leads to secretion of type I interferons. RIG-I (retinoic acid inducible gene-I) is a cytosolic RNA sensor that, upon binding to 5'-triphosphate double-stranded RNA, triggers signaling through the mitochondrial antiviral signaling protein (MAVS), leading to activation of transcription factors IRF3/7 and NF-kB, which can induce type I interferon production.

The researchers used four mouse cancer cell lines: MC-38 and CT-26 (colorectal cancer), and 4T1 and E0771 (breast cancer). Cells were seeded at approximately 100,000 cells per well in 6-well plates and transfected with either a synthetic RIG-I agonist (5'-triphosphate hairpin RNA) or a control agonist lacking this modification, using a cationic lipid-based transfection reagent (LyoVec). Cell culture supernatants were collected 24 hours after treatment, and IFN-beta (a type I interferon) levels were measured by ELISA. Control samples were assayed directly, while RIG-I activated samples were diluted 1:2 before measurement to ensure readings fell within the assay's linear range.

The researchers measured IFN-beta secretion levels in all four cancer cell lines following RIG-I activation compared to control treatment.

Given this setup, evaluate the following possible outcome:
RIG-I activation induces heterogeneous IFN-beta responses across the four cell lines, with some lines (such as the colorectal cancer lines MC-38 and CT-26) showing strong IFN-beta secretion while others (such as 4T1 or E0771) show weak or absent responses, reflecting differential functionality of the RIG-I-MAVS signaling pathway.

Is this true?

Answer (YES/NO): NO